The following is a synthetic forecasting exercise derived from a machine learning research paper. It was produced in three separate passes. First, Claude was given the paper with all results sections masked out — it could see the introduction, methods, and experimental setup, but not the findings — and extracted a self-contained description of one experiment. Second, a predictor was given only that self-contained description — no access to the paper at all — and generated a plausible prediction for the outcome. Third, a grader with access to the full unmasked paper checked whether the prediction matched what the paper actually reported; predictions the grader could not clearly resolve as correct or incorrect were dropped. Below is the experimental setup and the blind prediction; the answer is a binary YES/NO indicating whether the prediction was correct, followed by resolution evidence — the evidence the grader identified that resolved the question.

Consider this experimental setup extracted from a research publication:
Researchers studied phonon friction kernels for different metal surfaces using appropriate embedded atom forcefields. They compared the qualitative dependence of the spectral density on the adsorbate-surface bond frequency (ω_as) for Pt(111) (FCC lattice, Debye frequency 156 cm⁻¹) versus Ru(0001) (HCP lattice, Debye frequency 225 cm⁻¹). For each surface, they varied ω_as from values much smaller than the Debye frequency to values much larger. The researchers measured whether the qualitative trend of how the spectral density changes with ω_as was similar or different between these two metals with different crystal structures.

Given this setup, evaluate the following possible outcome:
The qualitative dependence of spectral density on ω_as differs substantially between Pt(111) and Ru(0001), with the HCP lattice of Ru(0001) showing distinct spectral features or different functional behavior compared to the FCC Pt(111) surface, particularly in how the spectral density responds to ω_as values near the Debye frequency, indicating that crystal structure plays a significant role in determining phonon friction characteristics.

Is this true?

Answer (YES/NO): NO